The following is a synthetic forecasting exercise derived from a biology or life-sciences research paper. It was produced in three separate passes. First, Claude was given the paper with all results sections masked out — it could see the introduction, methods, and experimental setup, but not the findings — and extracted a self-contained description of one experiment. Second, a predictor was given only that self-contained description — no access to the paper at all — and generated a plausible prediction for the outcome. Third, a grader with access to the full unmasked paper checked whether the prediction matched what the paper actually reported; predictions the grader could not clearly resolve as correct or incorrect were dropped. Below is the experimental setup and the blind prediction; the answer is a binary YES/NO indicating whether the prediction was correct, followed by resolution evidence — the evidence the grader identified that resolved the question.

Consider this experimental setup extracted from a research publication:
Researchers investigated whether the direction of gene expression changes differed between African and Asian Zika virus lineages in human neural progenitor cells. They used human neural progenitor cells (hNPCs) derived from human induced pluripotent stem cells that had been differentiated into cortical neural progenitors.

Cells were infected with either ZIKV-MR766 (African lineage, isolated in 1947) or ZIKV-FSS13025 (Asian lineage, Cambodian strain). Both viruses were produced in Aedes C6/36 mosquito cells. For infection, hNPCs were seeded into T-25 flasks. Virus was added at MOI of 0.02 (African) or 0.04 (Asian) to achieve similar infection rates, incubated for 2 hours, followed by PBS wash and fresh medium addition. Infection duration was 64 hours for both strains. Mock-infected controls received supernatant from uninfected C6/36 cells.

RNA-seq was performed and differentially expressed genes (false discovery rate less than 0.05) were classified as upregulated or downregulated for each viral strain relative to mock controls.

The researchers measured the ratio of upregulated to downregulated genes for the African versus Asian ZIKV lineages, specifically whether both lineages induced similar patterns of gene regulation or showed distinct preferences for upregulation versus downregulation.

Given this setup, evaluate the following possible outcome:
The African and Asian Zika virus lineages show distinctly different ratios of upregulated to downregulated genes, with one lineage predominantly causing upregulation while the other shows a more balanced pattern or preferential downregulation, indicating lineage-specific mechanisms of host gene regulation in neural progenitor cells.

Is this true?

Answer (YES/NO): NO